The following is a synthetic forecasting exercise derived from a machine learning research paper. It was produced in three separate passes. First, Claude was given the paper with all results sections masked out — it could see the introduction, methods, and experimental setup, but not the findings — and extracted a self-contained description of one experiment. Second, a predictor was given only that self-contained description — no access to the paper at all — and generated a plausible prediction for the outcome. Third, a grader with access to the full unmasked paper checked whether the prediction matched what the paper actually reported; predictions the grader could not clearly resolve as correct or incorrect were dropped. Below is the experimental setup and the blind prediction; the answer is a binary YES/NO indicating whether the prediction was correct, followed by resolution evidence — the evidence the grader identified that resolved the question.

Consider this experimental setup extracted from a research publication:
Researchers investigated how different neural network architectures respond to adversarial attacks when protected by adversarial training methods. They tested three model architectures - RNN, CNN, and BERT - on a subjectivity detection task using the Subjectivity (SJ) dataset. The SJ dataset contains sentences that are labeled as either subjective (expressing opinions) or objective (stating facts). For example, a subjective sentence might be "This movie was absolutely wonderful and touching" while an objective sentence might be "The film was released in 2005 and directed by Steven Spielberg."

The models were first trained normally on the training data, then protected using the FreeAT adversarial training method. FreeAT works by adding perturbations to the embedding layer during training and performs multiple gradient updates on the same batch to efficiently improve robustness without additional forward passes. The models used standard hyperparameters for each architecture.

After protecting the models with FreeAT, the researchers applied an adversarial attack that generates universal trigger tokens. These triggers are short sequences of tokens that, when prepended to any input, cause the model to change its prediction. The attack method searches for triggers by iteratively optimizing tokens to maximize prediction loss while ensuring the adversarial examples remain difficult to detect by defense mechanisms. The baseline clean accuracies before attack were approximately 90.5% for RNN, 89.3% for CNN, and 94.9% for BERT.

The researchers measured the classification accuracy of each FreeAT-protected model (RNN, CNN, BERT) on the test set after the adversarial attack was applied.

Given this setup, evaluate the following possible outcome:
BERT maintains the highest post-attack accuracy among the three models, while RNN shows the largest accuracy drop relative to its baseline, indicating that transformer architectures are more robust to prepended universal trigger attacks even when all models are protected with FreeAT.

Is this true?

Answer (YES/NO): NO